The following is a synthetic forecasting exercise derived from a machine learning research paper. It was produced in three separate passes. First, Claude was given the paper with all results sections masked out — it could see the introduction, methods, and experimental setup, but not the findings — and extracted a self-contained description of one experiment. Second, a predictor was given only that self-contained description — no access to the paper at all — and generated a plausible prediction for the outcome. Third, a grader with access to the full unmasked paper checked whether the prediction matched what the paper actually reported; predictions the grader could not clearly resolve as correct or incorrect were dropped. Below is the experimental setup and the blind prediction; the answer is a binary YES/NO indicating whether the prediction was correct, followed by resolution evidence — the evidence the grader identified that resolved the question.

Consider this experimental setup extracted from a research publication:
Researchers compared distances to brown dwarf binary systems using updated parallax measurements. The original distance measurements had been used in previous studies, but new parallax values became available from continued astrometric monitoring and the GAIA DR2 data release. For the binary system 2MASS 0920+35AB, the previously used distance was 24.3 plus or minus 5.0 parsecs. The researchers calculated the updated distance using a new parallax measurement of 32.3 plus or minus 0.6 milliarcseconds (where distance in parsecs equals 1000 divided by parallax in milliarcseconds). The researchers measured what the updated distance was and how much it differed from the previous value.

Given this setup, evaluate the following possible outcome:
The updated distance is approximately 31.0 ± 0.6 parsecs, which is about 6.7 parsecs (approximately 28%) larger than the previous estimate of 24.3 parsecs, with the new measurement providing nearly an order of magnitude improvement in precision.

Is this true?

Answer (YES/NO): YES